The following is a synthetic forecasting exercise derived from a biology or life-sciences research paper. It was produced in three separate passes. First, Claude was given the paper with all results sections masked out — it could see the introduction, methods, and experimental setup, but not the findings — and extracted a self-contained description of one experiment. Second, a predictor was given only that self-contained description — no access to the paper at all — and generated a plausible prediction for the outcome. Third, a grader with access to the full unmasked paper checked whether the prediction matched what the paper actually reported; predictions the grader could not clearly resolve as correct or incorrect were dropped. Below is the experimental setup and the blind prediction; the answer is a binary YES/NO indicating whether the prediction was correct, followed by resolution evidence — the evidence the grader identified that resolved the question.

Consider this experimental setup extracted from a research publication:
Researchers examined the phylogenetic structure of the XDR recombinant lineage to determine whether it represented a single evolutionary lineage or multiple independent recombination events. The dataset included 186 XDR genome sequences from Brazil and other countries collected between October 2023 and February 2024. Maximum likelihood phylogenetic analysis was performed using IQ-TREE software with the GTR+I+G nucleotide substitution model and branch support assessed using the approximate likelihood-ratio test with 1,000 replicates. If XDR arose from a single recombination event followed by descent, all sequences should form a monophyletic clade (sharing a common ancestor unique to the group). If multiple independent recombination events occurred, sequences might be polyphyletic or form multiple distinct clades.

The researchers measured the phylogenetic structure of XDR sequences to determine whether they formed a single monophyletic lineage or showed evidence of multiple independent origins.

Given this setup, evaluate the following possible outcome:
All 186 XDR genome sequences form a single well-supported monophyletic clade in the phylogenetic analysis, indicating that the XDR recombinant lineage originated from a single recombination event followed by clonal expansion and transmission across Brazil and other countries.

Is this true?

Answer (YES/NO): YES